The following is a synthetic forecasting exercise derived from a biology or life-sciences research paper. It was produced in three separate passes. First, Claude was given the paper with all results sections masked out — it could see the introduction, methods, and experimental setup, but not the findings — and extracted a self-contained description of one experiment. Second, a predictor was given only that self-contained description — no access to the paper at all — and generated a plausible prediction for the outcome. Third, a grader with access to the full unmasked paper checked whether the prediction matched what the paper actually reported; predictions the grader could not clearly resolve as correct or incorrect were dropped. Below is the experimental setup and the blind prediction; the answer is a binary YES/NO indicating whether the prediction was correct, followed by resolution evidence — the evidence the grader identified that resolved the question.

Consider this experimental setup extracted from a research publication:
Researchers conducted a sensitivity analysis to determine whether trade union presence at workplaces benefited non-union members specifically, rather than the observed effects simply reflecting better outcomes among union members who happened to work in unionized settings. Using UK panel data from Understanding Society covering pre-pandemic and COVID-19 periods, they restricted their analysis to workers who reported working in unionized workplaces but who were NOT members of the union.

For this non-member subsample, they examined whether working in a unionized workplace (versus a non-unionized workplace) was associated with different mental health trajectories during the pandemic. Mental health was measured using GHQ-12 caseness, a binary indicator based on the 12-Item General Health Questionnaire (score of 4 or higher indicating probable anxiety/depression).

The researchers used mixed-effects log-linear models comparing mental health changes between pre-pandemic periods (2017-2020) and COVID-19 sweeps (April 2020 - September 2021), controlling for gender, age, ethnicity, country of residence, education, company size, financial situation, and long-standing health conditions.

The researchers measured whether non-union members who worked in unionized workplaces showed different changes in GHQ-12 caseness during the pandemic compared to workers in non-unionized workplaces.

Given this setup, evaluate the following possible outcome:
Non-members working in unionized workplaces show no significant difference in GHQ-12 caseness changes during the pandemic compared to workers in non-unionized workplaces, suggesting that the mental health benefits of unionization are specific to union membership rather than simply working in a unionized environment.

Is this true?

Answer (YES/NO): NO